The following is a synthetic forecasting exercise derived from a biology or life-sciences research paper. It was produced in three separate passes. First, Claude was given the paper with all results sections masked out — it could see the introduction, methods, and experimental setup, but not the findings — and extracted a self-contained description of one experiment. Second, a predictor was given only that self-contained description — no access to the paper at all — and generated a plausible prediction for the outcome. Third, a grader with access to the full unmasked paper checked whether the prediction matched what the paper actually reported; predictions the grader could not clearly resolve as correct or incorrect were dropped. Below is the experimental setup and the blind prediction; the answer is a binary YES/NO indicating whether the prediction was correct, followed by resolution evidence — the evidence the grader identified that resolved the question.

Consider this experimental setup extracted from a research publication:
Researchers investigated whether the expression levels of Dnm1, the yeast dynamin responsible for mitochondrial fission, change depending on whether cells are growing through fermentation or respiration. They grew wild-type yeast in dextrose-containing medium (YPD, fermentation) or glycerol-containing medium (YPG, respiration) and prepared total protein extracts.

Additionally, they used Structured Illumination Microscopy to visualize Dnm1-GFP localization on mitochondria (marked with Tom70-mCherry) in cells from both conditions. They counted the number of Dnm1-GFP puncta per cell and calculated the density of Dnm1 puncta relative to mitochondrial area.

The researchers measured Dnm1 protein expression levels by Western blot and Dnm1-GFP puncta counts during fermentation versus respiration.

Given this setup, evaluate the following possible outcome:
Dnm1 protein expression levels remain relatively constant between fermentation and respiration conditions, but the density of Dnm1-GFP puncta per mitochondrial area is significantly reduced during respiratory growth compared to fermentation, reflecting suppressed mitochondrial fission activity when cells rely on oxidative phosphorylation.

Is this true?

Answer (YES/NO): NO